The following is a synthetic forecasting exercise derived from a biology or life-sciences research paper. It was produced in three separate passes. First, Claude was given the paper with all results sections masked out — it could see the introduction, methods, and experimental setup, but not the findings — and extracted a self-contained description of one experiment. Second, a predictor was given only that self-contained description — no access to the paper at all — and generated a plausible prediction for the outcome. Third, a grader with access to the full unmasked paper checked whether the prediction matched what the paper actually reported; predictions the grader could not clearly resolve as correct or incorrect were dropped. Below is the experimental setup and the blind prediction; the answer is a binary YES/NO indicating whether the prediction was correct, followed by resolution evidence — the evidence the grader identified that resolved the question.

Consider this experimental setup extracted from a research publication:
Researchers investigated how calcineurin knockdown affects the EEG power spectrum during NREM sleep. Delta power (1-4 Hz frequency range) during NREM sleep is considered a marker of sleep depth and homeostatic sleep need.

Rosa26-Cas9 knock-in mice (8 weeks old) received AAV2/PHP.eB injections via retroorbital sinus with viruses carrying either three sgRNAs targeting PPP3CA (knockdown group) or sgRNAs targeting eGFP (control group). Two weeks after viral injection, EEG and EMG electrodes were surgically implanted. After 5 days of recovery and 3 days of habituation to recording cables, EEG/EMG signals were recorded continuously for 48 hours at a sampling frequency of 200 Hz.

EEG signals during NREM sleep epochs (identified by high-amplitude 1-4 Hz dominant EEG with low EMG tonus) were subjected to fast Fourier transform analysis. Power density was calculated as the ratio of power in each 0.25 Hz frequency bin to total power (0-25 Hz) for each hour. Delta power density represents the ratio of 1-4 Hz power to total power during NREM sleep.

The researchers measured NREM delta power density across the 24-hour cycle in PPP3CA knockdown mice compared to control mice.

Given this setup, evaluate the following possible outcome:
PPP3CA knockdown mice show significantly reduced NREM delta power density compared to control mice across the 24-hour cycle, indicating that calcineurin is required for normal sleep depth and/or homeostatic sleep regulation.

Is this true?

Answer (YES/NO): NO